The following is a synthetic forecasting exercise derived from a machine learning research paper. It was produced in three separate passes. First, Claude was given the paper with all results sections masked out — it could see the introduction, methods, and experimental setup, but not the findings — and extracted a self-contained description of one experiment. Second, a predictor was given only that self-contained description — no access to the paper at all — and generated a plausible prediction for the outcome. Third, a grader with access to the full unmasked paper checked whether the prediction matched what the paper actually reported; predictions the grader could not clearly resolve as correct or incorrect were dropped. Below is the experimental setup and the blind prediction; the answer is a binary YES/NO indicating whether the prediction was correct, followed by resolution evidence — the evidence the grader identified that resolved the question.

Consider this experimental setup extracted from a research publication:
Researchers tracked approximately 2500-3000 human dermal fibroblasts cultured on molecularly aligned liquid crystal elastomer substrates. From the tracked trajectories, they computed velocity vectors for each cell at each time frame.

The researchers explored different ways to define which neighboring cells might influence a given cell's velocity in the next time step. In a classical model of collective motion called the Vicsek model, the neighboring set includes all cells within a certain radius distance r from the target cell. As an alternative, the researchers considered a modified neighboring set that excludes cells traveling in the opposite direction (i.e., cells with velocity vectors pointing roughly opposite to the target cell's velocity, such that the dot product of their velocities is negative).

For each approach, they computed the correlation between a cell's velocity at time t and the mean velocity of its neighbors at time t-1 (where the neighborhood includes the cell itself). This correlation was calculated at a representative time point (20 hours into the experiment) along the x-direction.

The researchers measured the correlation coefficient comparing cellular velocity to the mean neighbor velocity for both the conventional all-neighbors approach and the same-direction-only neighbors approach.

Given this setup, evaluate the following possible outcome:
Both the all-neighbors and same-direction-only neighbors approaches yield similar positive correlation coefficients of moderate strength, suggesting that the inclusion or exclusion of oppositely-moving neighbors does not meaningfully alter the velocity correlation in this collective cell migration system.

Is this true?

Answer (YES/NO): NO